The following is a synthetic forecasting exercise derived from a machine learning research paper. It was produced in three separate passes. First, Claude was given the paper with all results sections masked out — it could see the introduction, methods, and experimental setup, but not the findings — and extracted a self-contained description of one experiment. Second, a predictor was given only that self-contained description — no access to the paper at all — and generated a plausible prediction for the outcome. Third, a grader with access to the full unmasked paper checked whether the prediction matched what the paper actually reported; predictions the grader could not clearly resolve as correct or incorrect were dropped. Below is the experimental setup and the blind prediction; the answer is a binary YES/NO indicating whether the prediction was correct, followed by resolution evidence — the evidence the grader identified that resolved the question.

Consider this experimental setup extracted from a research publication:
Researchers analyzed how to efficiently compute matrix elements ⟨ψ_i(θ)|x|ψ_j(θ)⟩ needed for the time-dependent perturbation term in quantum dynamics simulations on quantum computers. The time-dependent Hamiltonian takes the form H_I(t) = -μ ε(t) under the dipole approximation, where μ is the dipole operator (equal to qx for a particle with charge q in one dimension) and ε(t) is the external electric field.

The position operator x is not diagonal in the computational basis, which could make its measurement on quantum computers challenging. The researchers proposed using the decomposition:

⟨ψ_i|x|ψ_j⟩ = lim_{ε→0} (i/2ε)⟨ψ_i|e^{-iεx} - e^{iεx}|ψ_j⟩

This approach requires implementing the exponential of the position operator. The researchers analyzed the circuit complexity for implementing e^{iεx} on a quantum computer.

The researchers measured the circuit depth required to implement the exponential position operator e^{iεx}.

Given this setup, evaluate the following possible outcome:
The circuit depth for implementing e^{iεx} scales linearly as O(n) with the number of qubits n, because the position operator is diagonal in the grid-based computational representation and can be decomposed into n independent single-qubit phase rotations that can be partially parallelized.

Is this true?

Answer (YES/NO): YES